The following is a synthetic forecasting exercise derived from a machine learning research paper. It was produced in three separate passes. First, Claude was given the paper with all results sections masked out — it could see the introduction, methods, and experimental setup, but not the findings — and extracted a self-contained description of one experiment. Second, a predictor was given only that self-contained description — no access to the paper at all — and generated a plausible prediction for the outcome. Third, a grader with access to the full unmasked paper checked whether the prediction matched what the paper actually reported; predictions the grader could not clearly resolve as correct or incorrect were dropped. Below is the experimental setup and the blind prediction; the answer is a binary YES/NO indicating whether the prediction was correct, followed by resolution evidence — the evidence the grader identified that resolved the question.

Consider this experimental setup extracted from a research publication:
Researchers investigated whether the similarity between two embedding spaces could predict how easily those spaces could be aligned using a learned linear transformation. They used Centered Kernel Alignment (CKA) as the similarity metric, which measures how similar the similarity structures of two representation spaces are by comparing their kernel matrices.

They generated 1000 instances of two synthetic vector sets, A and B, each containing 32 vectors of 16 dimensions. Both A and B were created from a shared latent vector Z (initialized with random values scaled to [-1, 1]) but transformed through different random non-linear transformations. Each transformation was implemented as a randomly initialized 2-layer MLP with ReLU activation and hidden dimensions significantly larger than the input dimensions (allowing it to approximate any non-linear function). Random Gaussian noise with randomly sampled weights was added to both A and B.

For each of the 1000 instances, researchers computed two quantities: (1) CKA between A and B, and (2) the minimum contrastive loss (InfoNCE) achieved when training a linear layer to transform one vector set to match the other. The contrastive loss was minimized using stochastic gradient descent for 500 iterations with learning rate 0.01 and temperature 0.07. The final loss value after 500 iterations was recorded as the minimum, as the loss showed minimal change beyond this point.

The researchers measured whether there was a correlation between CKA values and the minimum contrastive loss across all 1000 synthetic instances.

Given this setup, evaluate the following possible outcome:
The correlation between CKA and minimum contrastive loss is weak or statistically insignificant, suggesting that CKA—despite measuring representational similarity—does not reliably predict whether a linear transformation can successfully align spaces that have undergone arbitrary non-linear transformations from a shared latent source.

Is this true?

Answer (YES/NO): NO